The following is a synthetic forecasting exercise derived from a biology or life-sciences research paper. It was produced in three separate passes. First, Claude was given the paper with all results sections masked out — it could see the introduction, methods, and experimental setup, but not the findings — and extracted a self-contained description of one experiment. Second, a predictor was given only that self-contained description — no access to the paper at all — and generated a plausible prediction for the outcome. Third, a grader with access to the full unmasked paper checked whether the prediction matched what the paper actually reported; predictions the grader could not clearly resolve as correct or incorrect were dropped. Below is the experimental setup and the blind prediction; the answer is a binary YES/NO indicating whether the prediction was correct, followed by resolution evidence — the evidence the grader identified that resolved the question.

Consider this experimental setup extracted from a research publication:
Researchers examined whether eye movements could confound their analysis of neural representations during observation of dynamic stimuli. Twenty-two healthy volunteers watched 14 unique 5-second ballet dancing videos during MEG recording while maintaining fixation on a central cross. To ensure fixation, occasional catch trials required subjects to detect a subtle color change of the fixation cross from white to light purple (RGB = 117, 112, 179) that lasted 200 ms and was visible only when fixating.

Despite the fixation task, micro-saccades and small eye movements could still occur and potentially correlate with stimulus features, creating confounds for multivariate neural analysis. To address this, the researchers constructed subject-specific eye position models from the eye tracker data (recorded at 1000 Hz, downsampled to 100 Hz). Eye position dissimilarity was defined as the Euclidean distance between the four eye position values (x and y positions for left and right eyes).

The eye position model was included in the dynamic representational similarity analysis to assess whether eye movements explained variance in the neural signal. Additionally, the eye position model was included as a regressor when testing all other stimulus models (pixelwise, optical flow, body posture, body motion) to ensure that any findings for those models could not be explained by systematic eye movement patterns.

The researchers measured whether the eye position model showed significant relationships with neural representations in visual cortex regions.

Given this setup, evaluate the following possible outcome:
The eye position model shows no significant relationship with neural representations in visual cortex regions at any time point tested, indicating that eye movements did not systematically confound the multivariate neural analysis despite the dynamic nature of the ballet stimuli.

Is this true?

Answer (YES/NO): NO